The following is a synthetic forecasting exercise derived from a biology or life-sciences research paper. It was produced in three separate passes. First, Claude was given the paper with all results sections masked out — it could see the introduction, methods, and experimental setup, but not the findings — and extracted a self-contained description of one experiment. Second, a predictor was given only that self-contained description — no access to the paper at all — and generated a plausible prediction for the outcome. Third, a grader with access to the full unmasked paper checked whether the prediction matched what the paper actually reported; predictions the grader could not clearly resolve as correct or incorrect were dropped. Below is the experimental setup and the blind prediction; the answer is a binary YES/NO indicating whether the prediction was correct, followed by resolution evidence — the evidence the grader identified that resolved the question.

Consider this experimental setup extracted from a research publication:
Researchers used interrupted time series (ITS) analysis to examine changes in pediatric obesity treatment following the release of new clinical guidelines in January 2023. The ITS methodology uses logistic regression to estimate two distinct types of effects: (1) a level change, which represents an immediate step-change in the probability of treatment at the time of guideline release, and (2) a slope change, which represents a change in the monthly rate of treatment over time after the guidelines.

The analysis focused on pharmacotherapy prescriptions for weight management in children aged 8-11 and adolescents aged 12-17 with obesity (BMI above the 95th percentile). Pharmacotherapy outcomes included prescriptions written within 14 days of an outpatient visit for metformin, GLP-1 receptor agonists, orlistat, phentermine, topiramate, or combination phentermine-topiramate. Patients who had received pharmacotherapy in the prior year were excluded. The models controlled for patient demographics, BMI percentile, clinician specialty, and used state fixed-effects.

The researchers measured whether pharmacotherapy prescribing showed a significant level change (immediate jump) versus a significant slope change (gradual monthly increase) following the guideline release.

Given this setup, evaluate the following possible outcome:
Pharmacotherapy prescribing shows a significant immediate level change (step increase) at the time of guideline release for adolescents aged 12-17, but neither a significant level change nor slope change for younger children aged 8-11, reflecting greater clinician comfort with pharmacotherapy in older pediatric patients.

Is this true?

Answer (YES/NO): NO